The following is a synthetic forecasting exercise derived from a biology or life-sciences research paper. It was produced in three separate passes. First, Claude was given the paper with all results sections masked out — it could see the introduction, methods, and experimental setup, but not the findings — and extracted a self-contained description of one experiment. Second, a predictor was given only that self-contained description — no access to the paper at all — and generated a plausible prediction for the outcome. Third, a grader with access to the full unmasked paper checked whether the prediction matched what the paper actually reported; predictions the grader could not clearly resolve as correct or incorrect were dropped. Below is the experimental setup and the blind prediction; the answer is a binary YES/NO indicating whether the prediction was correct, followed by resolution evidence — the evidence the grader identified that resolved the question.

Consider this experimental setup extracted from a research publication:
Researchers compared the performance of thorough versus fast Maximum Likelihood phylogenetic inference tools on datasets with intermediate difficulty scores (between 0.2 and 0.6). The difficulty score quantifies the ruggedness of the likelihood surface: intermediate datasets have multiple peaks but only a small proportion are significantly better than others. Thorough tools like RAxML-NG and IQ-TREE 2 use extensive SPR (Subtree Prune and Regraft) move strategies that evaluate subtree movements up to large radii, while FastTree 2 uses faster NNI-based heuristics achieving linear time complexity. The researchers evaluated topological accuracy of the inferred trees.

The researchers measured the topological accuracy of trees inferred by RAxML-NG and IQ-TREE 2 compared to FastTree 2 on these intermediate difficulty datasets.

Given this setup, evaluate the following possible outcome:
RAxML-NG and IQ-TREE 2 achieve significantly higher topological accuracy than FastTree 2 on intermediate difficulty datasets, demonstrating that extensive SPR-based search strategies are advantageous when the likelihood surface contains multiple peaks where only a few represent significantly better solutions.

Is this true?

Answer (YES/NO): YES